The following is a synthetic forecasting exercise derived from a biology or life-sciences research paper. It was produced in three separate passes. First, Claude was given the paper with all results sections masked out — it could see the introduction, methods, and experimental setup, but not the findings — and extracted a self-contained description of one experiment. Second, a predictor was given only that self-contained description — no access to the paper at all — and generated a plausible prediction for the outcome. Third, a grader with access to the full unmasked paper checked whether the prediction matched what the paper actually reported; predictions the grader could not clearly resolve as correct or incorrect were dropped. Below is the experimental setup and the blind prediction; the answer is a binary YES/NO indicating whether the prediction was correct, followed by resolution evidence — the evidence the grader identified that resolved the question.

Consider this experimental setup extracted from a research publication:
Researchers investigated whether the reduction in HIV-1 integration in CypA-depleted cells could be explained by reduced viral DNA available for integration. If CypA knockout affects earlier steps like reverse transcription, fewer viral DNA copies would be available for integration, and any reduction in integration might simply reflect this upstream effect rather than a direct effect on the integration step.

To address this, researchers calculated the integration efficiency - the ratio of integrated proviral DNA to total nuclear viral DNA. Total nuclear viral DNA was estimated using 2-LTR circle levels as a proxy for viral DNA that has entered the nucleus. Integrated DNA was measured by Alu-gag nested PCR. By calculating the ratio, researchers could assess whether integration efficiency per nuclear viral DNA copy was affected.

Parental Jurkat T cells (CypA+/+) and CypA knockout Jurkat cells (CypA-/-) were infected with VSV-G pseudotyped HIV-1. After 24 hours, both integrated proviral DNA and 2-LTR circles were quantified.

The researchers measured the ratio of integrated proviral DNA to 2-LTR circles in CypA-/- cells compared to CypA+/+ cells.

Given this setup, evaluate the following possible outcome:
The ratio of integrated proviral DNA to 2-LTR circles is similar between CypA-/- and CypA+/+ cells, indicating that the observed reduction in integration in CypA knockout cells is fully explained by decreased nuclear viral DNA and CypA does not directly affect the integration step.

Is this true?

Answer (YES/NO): NO